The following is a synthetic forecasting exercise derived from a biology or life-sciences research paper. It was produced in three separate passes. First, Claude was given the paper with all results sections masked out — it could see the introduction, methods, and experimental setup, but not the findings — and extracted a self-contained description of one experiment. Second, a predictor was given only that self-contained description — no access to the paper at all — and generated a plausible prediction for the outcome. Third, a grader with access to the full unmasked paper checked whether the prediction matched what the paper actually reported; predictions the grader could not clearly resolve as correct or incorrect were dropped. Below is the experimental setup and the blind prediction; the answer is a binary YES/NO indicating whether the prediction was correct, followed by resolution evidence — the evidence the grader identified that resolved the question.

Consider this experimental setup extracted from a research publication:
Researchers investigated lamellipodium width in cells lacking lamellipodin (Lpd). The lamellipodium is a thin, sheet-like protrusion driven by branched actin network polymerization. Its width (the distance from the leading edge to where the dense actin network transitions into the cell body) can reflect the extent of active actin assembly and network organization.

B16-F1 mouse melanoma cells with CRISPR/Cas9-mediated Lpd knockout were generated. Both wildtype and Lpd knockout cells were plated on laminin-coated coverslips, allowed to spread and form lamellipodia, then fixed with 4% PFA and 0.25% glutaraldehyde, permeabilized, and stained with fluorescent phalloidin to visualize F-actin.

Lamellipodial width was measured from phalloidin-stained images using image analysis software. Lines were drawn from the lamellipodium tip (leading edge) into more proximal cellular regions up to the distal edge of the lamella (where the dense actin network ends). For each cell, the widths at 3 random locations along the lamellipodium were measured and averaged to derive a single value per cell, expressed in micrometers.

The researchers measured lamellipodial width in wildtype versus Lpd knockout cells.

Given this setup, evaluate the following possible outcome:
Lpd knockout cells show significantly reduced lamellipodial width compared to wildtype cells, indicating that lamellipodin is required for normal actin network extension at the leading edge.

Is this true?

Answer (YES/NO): NO